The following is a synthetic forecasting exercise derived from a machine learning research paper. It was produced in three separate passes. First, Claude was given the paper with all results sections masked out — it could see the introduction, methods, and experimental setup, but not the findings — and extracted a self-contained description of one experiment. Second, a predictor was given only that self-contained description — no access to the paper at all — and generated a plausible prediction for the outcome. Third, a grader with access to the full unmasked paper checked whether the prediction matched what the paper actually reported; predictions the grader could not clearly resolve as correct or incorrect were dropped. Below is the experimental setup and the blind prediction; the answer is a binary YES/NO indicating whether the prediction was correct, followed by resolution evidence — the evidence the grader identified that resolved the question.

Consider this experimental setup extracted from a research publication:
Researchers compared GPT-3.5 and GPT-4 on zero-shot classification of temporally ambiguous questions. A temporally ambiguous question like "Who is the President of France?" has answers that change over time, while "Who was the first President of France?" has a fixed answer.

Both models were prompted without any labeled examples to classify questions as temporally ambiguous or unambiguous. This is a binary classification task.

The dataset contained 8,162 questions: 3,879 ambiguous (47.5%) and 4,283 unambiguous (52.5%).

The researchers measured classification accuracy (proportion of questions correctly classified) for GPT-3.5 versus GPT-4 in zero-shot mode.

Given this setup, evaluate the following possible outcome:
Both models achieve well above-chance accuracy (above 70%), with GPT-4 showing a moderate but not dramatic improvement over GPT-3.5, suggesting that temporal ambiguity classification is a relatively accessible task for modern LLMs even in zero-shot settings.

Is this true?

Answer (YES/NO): NO